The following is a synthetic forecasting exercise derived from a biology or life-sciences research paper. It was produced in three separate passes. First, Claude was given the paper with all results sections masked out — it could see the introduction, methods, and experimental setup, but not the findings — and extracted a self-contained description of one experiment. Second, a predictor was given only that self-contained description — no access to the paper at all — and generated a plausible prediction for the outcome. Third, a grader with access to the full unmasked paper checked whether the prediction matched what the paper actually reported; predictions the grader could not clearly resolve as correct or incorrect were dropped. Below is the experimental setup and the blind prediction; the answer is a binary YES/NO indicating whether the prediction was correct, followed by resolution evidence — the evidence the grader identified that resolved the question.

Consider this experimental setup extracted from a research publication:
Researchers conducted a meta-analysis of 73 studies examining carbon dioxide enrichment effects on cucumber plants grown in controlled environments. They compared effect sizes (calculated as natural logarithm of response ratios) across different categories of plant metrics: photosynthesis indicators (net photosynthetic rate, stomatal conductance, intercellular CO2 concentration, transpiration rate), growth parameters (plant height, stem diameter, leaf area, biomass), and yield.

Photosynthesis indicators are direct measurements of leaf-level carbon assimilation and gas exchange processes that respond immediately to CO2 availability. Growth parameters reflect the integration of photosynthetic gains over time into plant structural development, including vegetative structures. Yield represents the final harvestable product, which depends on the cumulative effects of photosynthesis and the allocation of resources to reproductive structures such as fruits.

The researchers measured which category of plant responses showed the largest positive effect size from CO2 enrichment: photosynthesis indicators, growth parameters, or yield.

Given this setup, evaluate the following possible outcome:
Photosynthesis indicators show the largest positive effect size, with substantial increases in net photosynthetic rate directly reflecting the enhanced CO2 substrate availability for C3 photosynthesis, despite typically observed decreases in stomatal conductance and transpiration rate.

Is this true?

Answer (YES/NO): YES